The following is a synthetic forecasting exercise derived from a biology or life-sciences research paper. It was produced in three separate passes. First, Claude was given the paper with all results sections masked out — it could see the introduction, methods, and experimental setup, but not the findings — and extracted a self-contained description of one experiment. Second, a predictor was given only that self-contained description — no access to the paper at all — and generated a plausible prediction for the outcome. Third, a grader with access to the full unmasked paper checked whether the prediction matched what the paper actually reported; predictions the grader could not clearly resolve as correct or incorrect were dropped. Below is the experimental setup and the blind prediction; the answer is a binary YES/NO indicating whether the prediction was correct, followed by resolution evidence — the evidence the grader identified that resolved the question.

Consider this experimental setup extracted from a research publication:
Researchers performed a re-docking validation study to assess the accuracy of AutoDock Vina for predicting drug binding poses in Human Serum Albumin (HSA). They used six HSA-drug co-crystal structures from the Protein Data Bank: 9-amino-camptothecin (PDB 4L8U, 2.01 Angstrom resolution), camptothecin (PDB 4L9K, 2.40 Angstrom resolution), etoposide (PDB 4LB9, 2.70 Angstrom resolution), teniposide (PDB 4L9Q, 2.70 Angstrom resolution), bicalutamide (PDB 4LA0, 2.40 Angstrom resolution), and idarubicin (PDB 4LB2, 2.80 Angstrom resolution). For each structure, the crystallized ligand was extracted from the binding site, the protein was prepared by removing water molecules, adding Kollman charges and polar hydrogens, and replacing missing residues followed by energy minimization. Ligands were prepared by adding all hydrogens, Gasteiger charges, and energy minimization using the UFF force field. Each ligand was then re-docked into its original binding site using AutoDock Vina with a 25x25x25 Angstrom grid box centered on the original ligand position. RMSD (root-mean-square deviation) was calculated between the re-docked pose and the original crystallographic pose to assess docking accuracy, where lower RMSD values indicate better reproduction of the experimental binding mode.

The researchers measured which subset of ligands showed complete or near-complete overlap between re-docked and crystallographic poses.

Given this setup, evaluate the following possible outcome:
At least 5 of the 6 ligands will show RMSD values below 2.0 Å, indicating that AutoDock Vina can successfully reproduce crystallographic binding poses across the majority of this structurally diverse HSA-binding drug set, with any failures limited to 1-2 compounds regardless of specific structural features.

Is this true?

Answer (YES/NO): NO